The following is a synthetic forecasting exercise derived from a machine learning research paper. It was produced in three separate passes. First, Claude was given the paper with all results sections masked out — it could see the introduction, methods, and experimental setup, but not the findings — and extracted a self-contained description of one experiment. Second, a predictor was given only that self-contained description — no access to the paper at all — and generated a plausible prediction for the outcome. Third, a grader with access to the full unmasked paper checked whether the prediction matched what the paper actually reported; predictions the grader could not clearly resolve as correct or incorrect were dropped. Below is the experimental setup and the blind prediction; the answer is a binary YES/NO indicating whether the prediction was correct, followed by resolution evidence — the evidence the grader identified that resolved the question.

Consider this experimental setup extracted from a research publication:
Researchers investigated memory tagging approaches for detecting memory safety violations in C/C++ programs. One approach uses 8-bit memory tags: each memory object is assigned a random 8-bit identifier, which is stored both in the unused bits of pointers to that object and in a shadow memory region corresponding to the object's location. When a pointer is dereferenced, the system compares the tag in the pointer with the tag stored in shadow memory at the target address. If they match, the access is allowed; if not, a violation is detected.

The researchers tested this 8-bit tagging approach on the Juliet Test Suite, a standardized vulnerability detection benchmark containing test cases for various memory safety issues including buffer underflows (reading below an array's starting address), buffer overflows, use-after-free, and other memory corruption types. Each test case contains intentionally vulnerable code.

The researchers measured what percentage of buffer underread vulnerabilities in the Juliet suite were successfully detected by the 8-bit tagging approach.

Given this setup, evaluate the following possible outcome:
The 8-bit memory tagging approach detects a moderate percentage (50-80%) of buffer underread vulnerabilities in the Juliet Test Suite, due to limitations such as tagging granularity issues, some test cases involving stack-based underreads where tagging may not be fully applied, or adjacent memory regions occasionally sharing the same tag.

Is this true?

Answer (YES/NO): YES